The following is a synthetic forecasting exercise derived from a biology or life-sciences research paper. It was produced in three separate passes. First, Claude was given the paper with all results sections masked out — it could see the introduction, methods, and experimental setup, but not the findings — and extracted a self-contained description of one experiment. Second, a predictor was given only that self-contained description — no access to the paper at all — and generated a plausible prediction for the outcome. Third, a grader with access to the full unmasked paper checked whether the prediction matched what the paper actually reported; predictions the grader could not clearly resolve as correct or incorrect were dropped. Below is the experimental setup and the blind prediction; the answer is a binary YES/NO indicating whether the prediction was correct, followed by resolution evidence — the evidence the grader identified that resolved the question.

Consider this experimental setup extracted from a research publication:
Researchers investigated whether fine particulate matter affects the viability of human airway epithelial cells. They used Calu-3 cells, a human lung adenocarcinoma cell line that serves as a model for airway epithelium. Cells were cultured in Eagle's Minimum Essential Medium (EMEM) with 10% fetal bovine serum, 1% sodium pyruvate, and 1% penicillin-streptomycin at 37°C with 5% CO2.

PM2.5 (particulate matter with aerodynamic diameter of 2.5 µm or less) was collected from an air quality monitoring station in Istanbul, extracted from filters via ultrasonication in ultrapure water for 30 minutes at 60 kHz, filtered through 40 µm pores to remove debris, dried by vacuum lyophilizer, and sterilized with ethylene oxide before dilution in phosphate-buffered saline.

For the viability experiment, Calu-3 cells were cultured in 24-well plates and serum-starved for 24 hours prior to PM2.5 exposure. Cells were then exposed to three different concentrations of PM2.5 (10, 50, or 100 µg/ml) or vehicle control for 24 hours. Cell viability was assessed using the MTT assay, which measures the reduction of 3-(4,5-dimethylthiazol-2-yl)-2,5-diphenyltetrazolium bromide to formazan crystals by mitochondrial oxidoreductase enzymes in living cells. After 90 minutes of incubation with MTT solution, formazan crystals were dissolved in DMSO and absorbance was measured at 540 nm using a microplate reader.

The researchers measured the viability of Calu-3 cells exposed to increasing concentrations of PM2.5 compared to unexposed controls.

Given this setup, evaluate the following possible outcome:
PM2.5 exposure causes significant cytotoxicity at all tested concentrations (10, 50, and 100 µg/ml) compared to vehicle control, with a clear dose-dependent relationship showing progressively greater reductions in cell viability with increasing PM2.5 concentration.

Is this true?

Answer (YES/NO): NO